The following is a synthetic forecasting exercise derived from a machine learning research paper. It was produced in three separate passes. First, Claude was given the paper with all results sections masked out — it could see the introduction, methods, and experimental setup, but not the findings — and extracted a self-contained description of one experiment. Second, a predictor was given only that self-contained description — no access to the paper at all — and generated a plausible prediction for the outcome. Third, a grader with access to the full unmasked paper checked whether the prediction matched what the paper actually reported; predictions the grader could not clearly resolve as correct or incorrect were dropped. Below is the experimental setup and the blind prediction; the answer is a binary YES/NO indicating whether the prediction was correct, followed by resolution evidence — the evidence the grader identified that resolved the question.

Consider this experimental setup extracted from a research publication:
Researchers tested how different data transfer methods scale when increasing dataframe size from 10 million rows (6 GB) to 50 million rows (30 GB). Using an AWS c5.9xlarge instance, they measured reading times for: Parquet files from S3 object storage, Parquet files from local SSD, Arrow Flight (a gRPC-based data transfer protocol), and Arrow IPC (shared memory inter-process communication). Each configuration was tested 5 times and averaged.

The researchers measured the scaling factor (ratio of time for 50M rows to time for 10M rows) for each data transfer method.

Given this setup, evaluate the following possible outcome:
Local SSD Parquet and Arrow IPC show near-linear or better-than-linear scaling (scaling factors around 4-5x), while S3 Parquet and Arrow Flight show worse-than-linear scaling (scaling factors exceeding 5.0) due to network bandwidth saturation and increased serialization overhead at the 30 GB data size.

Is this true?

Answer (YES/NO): NO